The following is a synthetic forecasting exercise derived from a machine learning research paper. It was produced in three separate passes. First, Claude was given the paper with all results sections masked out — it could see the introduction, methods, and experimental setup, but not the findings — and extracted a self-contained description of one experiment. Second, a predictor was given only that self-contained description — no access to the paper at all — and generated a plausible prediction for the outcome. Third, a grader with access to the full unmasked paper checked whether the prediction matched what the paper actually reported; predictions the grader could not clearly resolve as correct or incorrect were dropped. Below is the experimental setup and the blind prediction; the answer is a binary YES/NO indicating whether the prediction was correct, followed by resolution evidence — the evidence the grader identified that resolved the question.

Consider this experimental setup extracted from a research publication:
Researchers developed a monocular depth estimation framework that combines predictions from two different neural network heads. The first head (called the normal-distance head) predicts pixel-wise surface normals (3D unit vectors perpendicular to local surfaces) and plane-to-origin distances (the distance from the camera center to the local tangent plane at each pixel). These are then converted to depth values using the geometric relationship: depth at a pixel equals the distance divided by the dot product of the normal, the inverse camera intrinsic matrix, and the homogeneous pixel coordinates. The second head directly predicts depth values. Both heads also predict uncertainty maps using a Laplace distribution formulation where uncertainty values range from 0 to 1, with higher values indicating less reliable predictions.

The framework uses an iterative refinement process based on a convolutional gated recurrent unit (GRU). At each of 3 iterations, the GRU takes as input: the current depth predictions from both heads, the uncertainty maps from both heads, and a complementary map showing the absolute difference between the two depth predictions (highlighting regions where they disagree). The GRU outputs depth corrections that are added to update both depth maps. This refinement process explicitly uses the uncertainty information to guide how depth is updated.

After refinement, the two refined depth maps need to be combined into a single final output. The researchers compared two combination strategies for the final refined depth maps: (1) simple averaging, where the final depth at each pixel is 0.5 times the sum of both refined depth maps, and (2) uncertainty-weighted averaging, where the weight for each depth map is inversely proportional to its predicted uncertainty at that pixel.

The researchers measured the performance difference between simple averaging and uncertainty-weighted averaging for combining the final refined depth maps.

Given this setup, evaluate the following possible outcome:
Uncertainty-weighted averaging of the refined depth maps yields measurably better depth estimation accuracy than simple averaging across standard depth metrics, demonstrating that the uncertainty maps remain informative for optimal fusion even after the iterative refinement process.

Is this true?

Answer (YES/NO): NO